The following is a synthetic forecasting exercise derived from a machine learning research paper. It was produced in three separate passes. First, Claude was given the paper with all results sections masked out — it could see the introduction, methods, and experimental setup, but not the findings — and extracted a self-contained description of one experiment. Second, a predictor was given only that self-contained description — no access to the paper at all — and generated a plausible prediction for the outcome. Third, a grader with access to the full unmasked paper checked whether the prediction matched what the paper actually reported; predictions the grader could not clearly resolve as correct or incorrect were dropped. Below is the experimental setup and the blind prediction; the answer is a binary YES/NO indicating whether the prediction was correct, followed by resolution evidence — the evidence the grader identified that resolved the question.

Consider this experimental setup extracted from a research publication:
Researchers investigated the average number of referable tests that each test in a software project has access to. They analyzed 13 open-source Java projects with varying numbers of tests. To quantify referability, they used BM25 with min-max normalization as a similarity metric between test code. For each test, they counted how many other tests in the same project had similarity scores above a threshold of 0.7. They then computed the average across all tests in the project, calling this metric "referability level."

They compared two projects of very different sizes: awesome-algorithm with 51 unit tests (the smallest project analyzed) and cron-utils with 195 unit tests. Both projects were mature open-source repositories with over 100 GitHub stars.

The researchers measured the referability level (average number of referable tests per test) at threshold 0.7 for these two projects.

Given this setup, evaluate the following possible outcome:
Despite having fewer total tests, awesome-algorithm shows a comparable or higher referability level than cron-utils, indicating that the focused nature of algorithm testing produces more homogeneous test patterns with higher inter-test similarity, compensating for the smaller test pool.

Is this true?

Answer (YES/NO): NO